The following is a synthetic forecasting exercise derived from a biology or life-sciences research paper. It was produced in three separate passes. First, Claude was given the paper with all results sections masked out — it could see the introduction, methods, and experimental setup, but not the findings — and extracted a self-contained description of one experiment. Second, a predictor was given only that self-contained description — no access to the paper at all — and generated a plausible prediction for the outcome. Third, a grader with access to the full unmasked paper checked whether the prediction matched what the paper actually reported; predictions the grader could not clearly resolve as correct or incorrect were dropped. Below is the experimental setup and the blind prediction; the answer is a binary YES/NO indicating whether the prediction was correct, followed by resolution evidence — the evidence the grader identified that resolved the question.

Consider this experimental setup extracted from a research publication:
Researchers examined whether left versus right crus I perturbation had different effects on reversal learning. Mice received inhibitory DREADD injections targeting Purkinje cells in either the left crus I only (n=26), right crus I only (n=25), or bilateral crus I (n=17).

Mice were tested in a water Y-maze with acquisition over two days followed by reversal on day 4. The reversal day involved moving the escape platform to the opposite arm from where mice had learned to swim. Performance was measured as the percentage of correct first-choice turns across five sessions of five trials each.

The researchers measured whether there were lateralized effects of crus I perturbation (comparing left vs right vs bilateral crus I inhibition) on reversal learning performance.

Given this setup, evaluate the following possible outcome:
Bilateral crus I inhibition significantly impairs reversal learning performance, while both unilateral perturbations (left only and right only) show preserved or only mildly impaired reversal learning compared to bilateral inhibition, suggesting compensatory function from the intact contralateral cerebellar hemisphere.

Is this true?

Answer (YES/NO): YES